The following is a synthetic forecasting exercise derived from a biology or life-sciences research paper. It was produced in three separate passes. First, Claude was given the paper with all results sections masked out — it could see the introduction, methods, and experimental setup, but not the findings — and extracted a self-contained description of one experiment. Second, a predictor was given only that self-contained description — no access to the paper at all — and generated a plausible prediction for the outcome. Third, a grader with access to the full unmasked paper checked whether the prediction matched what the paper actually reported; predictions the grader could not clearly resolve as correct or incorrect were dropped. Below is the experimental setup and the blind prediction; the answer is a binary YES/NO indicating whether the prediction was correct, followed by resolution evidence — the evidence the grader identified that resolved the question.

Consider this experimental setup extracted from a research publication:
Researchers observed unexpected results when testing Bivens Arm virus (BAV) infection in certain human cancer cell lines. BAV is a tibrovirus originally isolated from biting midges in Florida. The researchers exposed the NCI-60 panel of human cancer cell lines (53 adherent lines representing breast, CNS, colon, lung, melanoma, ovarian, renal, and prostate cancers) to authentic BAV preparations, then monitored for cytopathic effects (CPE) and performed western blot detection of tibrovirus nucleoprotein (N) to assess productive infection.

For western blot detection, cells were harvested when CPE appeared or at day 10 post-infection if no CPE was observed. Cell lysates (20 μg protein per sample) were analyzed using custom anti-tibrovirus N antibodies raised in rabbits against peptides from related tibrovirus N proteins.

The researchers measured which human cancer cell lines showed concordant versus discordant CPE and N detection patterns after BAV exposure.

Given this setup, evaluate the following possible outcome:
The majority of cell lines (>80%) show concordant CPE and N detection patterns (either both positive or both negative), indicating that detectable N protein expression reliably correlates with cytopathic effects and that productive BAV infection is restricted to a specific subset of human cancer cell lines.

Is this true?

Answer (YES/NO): YES